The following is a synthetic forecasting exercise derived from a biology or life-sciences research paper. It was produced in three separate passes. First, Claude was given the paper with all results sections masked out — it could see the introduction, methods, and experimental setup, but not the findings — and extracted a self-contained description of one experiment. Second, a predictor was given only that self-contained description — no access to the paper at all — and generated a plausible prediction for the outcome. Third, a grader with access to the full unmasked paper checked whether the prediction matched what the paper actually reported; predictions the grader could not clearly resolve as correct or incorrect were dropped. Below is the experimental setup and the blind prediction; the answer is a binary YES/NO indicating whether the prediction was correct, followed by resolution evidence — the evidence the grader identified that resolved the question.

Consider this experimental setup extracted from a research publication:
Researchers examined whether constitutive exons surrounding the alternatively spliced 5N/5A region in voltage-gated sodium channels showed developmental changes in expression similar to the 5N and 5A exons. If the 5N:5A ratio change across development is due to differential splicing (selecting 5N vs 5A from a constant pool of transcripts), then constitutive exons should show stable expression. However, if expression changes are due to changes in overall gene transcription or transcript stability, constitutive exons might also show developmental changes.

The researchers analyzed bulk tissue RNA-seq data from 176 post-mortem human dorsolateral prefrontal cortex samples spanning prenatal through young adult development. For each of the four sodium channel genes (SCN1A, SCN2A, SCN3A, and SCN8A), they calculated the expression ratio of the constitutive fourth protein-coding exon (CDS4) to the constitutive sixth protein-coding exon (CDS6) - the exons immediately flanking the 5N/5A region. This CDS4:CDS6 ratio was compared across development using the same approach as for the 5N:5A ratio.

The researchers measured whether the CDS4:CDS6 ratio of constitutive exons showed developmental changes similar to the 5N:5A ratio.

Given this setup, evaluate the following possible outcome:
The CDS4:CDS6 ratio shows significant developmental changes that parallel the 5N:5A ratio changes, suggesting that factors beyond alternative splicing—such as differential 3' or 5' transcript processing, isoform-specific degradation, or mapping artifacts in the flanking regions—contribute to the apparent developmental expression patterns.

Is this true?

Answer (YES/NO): NO